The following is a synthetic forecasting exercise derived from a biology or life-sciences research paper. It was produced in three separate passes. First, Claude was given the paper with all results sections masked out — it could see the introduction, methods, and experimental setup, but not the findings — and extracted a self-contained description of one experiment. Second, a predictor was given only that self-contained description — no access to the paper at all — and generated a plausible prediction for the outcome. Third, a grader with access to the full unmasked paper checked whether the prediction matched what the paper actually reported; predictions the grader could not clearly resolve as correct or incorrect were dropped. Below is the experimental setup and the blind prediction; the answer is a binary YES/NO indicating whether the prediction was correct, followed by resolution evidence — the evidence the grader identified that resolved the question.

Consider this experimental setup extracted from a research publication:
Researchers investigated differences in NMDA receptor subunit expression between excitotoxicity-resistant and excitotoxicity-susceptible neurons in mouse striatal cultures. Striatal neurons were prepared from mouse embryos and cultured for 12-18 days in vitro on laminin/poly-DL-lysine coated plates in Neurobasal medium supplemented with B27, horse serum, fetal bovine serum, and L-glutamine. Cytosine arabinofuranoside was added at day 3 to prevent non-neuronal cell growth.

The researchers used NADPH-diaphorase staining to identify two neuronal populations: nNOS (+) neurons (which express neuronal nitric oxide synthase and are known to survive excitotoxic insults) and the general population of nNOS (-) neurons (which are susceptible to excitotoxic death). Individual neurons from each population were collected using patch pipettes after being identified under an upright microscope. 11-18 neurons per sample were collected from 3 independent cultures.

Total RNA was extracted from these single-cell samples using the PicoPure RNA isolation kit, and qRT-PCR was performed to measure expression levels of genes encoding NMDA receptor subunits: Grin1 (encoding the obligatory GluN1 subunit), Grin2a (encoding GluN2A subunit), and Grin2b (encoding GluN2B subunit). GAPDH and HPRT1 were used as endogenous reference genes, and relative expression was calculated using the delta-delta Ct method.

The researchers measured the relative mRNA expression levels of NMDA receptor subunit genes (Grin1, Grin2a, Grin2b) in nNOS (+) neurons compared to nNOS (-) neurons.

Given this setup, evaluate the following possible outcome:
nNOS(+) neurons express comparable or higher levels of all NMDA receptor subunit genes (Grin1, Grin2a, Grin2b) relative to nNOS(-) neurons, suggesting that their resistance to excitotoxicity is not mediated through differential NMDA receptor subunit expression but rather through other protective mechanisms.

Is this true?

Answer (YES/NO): NO